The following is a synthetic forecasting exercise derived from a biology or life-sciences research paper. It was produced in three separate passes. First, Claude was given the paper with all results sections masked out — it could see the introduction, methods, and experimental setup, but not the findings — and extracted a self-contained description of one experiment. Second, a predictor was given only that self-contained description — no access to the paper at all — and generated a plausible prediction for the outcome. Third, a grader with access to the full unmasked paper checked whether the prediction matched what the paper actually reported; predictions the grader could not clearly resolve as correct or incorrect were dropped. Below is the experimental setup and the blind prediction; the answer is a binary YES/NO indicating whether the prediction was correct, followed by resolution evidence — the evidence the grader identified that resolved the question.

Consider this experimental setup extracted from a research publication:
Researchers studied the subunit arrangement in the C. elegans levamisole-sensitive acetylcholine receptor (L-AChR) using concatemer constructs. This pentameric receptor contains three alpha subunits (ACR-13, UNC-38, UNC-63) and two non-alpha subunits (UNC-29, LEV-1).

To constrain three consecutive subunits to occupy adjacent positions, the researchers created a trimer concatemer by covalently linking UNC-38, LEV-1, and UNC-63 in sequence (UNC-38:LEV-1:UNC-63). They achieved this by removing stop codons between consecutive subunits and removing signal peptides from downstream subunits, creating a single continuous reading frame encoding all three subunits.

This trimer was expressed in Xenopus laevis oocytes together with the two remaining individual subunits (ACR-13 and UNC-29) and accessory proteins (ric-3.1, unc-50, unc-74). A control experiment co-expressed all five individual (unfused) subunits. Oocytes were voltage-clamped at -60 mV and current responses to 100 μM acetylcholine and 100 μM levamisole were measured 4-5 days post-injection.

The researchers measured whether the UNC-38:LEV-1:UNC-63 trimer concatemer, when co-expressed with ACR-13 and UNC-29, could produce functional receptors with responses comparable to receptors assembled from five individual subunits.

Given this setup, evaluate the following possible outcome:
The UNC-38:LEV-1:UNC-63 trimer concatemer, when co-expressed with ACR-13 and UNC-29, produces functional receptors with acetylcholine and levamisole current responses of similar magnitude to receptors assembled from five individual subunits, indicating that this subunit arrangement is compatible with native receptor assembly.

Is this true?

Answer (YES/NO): NO